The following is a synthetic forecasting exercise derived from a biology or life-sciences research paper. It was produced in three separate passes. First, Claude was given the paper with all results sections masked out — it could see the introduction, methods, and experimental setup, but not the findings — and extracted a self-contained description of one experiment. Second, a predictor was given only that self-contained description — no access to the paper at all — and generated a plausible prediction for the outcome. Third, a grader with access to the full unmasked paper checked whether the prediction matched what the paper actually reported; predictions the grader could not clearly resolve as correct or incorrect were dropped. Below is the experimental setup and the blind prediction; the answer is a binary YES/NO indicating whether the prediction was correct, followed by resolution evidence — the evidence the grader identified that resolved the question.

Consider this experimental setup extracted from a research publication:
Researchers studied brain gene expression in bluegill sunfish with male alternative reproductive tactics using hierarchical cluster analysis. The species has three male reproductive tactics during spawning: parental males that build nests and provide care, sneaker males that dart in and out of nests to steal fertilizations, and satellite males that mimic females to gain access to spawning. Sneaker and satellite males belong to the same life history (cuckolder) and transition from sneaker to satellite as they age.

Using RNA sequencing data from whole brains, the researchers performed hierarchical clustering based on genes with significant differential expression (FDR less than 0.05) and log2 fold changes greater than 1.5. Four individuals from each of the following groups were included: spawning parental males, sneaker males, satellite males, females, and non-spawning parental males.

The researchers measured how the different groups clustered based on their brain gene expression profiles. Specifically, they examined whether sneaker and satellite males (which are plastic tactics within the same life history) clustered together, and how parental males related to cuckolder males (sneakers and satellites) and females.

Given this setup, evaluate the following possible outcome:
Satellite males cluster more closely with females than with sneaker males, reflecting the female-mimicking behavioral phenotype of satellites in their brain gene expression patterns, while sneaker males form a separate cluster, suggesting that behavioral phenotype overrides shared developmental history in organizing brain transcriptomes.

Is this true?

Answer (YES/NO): NO